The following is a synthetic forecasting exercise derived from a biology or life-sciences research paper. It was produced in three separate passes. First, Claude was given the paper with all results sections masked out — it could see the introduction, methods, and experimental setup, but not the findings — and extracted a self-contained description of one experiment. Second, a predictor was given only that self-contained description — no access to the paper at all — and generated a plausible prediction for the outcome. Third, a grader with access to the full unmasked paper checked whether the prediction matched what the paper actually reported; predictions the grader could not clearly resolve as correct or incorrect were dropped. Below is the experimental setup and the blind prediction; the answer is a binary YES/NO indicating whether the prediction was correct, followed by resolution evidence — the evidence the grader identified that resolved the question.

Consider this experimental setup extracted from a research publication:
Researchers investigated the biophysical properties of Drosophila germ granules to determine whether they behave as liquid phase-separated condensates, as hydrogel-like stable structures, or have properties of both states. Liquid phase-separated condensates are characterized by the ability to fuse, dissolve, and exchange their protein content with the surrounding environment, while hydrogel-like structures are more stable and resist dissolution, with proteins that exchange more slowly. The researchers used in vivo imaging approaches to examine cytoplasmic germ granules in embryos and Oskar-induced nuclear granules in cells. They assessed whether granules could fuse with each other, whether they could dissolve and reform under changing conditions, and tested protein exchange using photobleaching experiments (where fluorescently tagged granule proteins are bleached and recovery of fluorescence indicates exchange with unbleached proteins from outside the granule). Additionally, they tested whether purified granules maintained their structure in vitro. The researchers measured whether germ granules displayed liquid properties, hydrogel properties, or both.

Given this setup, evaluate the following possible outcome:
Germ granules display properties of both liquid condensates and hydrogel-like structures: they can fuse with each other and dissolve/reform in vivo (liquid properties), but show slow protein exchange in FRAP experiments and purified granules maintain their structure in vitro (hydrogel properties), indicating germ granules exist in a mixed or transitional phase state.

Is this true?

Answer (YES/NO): NO